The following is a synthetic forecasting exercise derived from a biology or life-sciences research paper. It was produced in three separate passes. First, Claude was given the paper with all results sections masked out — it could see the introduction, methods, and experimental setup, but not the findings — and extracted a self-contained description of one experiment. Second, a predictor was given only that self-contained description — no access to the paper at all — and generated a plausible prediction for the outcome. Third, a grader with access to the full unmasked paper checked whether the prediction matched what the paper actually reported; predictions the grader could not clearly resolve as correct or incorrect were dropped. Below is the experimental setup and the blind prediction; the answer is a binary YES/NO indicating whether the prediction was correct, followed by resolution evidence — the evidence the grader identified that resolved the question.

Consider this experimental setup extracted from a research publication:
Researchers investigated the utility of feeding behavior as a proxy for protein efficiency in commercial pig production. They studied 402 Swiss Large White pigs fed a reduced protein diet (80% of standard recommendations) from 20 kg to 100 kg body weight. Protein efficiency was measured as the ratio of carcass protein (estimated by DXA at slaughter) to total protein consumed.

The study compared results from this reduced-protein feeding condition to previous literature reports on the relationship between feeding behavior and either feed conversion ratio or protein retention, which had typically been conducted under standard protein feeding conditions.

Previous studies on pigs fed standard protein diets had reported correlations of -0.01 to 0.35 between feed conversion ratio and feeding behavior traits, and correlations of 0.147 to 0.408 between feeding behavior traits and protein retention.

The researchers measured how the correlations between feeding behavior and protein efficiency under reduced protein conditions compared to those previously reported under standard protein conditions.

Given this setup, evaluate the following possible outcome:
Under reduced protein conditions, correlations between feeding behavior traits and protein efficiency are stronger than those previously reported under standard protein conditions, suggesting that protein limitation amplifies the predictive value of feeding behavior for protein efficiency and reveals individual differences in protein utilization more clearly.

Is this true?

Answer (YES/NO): NO